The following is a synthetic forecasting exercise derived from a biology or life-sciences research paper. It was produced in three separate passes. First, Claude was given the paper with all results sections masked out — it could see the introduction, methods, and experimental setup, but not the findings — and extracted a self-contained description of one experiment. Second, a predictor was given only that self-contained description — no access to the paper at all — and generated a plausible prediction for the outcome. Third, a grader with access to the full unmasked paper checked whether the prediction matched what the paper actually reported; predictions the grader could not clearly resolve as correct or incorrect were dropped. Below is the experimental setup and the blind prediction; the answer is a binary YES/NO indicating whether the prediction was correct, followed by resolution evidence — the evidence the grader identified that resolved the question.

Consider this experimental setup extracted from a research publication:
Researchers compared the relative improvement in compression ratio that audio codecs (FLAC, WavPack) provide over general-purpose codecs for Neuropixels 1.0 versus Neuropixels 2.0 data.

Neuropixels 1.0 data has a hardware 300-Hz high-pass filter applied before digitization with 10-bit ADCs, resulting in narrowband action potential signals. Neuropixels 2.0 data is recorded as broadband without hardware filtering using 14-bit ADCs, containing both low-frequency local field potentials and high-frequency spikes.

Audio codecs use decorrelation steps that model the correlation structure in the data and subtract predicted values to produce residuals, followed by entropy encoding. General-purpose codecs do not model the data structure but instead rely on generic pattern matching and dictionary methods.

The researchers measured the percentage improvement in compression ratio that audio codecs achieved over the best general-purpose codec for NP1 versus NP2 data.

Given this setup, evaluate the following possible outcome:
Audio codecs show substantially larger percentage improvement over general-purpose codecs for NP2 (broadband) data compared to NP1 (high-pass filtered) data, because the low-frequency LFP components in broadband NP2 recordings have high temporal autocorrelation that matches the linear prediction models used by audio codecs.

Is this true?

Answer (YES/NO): YES